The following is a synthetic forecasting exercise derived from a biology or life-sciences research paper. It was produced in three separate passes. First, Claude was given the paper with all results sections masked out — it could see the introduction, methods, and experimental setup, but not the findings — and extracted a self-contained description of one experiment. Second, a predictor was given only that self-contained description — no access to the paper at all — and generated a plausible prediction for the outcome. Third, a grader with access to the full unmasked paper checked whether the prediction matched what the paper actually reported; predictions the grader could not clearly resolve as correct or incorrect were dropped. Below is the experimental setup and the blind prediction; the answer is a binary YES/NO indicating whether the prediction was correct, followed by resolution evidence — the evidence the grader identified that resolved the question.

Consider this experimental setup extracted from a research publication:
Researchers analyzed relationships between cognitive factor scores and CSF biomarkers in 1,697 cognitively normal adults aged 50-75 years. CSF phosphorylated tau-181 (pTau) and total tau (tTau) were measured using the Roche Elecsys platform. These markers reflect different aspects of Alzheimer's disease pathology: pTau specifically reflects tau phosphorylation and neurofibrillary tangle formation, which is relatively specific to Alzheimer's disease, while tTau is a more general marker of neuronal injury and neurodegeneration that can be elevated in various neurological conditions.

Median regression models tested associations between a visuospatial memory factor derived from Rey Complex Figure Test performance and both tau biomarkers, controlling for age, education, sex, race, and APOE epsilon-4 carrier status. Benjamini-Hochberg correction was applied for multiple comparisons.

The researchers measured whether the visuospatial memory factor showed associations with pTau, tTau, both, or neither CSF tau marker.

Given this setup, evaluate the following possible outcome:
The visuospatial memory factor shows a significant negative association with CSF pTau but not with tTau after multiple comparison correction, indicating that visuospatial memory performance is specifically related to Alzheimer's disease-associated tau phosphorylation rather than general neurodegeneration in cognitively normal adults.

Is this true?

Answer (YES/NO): NO